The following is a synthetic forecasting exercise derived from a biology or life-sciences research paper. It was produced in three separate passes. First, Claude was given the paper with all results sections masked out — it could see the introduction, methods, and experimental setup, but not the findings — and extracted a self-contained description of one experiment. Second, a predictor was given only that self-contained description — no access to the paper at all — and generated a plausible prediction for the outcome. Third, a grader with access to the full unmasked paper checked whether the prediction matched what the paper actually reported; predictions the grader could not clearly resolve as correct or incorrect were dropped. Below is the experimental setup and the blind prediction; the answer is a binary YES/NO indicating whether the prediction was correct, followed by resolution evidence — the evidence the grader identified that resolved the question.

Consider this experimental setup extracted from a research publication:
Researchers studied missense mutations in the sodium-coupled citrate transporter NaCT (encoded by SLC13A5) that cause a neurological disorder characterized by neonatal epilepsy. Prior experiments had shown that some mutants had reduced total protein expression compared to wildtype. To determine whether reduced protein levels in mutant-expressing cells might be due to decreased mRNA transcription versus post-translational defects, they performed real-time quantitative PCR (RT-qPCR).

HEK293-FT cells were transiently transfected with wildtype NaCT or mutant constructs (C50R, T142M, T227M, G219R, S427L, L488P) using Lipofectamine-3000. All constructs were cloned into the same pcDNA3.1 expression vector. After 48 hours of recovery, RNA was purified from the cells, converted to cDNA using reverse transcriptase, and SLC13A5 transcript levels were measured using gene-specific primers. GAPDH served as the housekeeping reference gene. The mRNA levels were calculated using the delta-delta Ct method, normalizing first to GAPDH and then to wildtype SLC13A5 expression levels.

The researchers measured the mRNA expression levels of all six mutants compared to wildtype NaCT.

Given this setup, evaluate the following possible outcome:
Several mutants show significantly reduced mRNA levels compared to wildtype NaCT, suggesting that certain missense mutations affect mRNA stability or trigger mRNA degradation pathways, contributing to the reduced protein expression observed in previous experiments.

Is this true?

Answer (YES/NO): NO